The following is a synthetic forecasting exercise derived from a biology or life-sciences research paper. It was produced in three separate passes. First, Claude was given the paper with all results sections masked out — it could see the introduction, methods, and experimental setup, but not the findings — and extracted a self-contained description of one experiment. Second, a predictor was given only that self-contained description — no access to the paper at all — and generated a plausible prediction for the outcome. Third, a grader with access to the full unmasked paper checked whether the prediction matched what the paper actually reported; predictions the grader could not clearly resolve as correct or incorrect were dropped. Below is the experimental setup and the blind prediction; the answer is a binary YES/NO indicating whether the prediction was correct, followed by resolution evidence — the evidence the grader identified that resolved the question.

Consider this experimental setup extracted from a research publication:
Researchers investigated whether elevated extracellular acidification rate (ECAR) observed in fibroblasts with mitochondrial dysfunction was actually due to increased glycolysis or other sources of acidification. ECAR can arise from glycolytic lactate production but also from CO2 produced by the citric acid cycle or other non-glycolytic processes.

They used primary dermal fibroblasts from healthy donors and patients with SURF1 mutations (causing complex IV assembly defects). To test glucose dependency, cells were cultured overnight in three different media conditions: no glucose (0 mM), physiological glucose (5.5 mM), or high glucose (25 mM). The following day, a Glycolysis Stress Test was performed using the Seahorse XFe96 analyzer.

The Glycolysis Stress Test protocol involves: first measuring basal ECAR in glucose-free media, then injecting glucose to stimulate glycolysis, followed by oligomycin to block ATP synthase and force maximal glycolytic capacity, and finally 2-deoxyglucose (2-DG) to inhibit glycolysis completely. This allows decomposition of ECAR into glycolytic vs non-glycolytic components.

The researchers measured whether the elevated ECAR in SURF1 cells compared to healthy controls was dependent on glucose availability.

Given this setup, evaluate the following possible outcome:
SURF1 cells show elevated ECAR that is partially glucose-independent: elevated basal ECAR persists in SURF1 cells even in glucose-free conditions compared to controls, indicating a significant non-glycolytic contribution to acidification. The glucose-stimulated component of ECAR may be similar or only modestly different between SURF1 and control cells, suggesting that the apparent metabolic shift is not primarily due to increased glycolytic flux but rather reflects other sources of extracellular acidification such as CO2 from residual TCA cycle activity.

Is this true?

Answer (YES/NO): NO